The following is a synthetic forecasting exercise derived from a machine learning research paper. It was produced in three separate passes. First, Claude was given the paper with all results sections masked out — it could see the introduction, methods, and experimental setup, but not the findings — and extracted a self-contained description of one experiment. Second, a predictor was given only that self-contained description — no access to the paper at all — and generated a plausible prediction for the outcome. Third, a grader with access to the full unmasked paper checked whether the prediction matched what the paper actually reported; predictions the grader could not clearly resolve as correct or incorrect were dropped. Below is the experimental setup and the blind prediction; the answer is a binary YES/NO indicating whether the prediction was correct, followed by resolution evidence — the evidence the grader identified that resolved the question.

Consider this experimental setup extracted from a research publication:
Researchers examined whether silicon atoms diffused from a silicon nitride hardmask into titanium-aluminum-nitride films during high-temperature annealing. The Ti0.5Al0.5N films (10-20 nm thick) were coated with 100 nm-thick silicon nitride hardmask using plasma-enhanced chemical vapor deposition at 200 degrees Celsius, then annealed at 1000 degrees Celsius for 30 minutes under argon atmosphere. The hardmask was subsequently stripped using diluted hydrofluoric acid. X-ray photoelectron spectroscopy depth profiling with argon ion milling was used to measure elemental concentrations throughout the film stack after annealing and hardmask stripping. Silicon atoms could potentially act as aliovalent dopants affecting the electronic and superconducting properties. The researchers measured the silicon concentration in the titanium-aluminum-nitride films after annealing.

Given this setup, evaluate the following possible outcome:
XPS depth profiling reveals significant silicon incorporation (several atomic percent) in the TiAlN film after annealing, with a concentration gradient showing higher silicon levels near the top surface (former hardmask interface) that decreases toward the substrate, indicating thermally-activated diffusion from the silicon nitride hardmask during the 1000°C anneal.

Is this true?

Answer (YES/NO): NO